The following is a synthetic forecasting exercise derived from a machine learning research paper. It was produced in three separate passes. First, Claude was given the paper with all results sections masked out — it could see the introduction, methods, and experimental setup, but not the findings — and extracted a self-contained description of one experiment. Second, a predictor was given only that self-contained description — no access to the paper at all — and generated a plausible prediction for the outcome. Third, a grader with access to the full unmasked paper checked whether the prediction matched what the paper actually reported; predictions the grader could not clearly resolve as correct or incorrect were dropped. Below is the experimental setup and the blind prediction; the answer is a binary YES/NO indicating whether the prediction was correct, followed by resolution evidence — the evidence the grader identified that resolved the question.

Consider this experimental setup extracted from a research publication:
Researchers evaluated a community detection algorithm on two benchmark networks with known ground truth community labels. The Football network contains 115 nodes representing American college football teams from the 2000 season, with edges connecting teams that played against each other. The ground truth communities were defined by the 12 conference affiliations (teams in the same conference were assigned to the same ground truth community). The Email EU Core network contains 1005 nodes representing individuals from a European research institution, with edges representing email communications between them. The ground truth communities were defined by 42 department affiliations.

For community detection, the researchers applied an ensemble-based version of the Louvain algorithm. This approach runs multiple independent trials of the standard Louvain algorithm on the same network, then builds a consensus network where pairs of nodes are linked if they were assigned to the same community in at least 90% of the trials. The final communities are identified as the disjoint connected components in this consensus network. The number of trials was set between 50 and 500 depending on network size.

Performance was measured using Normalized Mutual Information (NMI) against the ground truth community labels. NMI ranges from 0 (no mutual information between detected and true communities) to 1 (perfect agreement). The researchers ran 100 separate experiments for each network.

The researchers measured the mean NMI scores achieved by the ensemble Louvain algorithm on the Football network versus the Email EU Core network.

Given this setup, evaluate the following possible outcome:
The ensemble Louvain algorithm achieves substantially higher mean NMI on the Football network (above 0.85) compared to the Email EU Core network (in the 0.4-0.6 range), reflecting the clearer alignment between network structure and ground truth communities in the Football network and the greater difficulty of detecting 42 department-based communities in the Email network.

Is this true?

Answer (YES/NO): NO